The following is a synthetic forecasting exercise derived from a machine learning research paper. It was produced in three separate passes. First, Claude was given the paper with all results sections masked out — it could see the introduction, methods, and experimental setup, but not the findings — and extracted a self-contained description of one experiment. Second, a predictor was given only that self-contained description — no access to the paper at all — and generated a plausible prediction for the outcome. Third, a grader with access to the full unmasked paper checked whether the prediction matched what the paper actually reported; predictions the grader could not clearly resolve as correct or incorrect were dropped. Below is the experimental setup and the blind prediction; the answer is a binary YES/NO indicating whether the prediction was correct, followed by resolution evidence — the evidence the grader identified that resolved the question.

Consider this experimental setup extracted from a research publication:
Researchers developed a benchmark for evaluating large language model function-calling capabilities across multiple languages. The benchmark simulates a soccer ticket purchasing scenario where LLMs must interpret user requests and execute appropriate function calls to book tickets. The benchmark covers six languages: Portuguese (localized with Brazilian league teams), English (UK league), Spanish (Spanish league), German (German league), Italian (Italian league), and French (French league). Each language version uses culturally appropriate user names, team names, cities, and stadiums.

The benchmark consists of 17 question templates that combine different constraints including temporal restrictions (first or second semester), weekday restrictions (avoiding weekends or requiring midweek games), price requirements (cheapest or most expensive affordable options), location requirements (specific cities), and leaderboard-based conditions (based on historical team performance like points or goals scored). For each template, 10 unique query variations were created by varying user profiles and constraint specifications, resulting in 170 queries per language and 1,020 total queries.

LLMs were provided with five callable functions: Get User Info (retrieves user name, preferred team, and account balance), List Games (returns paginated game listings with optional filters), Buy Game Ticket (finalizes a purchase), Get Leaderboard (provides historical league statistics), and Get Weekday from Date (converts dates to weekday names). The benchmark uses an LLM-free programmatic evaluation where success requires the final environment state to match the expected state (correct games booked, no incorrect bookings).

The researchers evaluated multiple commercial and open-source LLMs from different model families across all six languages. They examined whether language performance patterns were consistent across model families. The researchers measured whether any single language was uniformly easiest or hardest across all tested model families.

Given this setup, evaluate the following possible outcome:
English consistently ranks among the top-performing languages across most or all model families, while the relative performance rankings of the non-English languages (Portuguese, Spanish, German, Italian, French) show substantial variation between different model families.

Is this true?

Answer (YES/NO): NO